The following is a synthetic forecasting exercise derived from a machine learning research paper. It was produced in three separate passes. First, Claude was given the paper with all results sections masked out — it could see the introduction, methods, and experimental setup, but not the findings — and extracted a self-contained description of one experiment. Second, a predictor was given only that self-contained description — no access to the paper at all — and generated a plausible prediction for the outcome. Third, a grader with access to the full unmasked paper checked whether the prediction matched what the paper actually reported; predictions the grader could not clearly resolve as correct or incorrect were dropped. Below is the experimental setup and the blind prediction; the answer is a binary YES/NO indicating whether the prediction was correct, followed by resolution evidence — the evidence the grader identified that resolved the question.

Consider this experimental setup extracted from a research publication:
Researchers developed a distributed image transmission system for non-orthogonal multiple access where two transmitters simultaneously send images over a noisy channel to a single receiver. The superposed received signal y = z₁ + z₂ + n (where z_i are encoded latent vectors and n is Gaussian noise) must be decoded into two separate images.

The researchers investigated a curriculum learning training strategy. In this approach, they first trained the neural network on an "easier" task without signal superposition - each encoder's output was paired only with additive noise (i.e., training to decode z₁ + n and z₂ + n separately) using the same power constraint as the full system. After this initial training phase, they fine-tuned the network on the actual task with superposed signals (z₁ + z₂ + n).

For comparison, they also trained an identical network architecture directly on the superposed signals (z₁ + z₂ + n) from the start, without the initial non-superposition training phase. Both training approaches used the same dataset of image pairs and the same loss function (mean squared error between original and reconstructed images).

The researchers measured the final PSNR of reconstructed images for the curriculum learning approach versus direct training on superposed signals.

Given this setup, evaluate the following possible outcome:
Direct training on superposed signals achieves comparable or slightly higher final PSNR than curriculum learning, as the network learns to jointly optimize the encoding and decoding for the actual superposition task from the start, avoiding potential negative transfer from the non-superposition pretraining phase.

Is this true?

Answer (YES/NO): NO